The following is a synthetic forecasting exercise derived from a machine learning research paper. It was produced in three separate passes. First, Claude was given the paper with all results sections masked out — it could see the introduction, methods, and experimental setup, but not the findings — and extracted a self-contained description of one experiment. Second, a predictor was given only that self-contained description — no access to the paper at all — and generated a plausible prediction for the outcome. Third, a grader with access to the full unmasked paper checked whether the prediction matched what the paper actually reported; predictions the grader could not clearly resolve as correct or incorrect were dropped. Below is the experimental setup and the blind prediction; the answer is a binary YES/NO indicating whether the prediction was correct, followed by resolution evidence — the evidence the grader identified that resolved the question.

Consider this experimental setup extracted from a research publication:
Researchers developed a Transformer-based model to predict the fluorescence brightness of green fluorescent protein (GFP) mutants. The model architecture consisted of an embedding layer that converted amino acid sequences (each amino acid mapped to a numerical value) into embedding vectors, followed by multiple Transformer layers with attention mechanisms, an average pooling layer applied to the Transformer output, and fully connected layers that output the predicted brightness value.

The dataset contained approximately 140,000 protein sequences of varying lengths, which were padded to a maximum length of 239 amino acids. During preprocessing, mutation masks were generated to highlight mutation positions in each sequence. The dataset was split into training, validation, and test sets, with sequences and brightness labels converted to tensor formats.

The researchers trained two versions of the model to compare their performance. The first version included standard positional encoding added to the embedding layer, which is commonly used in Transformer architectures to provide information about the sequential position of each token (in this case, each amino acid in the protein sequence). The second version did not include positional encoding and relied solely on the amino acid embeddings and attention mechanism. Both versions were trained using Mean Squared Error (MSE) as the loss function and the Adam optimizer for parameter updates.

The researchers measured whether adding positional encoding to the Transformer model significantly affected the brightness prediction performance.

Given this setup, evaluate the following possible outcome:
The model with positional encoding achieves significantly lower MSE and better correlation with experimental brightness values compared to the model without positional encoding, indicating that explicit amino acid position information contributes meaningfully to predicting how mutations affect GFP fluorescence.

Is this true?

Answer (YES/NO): NO